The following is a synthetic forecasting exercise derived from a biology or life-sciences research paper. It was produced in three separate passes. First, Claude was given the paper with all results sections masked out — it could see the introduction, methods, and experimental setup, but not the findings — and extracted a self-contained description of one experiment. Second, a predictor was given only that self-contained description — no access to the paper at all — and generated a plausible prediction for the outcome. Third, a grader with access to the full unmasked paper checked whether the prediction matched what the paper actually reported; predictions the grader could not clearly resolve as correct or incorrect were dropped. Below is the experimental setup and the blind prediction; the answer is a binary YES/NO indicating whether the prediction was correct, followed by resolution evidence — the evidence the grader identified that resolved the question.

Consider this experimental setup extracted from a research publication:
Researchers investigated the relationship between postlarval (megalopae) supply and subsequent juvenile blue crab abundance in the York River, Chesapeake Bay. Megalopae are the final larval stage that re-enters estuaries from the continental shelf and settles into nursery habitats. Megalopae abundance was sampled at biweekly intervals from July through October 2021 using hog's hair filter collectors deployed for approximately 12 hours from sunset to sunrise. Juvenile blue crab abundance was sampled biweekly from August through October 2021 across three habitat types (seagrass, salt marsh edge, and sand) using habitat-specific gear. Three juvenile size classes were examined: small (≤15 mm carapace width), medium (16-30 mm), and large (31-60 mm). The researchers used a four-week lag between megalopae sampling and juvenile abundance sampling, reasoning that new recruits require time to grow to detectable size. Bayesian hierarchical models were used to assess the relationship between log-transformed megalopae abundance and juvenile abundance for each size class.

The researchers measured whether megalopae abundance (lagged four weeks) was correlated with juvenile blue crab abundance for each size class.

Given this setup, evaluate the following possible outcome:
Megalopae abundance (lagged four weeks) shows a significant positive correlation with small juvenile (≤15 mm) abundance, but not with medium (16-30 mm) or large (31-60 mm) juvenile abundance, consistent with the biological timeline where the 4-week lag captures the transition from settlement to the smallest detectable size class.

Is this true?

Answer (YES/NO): YES